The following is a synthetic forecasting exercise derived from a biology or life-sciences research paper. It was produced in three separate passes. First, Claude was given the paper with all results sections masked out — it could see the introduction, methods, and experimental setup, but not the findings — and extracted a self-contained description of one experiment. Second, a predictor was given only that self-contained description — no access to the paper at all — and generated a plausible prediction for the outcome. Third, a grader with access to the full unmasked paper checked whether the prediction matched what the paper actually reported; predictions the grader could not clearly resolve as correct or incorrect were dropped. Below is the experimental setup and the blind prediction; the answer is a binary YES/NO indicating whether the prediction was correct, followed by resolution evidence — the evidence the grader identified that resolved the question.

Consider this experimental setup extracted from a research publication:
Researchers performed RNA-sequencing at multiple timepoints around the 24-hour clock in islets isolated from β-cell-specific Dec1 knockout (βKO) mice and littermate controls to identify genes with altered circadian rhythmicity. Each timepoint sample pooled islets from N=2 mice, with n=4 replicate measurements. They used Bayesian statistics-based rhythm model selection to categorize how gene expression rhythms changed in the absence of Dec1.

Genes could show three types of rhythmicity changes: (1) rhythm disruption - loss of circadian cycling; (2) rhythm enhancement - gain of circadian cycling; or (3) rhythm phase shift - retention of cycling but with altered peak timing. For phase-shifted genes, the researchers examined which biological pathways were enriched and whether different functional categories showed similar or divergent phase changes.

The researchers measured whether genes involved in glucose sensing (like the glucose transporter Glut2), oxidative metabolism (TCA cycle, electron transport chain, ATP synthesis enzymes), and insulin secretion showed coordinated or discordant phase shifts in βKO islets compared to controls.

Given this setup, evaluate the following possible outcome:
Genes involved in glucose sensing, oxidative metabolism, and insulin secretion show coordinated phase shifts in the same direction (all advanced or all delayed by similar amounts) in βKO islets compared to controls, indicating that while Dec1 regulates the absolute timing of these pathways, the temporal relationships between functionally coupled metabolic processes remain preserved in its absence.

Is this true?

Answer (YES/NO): NO